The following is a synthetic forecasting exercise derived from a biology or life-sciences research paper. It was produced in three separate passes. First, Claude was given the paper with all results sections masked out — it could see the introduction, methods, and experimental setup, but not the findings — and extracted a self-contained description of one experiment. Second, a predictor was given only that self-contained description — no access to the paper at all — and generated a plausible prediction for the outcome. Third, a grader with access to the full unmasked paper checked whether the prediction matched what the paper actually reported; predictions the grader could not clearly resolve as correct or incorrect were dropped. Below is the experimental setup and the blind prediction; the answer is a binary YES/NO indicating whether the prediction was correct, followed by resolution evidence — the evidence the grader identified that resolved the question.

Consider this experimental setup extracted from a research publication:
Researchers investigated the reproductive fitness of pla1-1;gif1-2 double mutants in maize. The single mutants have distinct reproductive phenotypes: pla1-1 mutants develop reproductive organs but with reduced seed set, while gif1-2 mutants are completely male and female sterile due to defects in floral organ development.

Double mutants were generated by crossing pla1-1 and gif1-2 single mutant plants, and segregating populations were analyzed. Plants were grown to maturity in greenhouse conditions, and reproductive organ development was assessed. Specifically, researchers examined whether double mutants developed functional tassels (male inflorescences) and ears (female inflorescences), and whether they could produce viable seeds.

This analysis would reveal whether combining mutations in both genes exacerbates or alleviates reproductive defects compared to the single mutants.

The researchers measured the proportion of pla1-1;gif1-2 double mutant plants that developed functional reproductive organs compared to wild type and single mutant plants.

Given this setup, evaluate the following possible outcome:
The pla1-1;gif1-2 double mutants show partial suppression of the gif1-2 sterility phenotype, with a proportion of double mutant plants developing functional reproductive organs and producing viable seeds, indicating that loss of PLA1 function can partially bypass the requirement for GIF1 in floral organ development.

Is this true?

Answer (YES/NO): NO